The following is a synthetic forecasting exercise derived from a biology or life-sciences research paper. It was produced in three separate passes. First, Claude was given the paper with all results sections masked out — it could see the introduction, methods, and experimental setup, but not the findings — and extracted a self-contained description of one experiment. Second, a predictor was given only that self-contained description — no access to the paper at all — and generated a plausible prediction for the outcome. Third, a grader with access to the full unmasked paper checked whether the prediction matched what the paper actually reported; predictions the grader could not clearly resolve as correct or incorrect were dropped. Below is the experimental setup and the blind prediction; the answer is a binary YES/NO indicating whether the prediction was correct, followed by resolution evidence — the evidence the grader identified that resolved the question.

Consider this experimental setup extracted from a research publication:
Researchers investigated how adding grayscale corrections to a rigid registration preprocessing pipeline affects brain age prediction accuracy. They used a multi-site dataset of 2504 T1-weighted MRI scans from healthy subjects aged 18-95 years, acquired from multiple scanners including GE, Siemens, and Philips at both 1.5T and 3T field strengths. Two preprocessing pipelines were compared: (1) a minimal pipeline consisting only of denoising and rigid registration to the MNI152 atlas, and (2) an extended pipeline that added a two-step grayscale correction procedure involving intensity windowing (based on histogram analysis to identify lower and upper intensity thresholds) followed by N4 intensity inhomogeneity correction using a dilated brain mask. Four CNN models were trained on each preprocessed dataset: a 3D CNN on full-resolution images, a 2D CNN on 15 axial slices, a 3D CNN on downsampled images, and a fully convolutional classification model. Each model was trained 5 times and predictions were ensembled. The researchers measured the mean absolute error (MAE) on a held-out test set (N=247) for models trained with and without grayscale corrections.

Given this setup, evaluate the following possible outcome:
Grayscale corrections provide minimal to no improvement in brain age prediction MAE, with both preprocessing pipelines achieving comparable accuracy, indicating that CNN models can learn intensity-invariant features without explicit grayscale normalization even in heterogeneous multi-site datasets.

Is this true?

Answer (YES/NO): YES